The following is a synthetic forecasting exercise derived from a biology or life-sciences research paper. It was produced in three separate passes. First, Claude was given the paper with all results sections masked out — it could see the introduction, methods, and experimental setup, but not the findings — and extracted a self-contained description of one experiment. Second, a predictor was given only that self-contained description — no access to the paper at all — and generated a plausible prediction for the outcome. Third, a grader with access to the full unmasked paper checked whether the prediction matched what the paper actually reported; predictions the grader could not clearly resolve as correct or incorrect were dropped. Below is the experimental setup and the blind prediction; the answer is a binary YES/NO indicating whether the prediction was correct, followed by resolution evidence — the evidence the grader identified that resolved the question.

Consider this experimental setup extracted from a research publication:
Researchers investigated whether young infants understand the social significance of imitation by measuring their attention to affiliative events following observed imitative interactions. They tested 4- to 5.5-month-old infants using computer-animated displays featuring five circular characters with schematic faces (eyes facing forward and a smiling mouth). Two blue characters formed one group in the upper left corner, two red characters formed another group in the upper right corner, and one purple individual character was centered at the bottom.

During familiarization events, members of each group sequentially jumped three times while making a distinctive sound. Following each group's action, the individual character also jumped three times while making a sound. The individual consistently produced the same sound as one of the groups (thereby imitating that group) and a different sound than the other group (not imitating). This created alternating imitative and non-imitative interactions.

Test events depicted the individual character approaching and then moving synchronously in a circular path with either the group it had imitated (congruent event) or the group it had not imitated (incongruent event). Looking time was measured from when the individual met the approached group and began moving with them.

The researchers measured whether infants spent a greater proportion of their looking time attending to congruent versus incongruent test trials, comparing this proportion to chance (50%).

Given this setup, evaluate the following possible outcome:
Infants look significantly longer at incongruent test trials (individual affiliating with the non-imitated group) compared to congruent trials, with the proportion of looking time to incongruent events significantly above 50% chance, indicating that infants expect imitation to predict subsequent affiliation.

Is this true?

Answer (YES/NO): NO